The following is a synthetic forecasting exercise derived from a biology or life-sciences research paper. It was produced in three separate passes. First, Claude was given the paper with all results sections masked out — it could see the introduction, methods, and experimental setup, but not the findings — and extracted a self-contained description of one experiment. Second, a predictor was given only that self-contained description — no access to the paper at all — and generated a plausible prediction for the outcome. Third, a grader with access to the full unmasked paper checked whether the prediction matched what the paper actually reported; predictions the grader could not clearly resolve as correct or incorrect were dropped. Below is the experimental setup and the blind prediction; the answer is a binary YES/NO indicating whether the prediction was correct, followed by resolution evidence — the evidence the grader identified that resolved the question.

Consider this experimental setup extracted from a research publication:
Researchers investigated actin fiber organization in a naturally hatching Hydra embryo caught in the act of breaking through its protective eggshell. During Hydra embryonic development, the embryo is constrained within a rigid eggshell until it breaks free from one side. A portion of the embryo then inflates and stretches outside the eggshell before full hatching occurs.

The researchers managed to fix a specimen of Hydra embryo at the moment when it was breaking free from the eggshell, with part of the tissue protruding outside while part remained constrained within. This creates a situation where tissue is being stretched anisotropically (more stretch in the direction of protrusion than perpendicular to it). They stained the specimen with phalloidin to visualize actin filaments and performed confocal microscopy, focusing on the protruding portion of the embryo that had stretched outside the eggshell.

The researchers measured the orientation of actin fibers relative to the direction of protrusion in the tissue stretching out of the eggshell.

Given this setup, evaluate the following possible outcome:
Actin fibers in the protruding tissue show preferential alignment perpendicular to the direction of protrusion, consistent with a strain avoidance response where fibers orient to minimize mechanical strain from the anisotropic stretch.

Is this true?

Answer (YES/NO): NO